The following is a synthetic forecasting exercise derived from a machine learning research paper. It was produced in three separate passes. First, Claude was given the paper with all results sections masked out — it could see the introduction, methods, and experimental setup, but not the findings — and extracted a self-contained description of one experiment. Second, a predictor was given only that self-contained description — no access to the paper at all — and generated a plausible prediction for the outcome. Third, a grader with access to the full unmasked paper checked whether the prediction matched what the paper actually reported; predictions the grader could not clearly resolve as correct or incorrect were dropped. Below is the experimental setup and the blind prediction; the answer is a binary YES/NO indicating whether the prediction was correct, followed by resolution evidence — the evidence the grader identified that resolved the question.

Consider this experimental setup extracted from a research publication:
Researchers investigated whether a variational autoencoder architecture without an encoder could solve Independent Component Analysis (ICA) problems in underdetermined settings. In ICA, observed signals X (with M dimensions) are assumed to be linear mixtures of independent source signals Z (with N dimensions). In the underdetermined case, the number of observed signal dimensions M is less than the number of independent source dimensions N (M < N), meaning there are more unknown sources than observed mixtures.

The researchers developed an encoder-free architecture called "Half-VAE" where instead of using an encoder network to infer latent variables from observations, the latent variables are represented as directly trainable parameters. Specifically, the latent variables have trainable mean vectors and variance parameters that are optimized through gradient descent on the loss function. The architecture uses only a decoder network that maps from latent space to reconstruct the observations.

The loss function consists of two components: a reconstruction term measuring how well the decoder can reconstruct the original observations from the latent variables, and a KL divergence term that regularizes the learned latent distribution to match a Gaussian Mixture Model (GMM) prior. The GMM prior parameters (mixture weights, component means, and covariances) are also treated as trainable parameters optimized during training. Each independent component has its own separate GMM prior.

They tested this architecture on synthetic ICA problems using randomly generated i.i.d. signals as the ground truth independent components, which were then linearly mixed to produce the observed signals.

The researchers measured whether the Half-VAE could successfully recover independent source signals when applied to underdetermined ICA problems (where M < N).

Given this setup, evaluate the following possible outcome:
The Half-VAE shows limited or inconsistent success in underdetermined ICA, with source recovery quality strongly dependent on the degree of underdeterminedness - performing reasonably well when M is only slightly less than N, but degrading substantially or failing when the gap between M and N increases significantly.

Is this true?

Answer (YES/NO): NO